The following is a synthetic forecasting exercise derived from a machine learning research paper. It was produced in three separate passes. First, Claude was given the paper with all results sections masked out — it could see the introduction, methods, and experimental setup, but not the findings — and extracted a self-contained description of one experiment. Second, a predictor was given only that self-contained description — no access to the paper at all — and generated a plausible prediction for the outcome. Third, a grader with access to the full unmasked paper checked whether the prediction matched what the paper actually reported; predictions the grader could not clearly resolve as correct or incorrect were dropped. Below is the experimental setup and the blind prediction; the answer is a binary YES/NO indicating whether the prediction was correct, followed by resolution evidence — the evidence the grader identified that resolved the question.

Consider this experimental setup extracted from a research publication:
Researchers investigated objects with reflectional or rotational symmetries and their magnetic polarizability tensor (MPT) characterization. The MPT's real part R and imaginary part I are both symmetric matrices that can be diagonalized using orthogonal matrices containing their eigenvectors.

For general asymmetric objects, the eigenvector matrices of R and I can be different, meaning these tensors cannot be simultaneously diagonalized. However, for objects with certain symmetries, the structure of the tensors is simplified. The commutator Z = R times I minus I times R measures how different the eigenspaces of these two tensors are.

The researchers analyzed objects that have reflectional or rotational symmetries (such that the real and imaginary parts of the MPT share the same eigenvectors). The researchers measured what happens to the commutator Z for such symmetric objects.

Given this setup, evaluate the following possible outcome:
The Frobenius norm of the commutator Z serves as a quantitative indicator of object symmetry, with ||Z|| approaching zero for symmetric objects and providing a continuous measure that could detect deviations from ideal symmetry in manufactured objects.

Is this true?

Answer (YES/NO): NO